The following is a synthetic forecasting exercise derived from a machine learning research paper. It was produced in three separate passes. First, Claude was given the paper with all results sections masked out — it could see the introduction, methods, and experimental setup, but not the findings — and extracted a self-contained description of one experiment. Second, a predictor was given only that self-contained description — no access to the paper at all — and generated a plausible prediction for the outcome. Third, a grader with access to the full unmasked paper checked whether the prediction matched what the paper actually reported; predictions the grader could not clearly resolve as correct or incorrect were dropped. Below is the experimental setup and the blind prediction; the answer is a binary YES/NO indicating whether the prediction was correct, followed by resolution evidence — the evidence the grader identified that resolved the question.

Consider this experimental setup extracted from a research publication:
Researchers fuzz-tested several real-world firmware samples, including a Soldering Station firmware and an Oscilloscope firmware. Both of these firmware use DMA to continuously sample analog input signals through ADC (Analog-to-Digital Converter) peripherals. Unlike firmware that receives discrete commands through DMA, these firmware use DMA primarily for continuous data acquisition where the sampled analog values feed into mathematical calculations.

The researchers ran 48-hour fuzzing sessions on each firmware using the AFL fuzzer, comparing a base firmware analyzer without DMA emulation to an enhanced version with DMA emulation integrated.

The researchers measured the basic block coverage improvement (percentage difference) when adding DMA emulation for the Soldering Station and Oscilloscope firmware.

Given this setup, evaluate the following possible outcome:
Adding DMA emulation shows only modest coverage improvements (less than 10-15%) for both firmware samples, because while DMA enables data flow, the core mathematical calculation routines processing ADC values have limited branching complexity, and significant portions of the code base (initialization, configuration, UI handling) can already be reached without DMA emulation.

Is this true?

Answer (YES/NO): NO